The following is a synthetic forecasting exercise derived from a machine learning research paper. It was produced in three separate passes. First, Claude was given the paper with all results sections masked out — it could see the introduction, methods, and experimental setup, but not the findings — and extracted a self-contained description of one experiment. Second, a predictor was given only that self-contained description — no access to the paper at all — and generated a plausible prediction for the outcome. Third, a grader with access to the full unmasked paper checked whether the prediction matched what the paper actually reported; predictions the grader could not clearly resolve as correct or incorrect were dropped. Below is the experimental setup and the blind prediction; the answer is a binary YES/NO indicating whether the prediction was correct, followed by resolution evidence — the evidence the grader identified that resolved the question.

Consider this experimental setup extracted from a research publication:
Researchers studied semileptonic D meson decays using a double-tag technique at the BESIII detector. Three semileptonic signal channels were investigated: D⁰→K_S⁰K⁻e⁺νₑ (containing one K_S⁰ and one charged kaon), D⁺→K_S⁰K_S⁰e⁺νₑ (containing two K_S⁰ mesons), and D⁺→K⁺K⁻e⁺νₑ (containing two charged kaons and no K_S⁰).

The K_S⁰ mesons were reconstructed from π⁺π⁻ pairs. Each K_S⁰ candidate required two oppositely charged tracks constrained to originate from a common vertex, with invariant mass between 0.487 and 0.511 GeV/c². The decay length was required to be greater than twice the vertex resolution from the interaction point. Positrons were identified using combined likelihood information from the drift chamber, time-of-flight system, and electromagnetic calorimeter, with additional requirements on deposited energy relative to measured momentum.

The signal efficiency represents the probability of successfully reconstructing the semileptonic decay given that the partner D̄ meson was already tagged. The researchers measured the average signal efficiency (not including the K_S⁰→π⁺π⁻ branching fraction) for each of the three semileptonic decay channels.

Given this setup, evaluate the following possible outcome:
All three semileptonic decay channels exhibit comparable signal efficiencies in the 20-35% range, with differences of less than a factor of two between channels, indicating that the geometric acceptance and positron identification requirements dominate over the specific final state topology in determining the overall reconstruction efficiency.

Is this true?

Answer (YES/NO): NO